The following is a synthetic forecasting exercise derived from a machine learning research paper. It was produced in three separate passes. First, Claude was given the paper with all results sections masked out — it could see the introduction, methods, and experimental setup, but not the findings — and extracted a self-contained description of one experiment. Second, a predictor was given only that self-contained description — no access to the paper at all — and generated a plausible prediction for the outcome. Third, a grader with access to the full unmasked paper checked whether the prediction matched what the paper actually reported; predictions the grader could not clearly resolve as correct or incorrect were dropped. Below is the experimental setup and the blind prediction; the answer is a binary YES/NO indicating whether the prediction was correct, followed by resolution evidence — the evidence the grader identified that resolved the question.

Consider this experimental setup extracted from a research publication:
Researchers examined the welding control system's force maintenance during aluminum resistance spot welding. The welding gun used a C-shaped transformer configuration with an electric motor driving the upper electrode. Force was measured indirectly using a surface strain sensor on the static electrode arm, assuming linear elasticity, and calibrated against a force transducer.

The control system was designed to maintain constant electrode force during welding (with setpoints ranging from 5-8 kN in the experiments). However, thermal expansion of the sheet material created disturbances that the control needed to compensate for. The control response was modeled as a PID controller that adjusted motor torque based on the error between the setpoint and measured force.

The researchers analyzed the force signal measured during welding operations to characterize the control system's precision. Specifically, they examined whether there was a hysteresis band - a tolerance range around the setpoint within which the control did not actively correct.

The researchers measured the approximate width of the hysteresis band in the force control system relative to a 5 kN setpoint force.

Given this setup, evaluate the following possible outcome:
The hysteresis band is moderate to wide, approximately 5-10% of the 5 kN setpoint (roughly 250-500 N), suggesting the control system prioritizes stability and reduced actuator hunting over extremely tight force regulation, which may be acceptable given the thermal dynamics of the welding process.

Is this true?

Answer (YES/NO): NO